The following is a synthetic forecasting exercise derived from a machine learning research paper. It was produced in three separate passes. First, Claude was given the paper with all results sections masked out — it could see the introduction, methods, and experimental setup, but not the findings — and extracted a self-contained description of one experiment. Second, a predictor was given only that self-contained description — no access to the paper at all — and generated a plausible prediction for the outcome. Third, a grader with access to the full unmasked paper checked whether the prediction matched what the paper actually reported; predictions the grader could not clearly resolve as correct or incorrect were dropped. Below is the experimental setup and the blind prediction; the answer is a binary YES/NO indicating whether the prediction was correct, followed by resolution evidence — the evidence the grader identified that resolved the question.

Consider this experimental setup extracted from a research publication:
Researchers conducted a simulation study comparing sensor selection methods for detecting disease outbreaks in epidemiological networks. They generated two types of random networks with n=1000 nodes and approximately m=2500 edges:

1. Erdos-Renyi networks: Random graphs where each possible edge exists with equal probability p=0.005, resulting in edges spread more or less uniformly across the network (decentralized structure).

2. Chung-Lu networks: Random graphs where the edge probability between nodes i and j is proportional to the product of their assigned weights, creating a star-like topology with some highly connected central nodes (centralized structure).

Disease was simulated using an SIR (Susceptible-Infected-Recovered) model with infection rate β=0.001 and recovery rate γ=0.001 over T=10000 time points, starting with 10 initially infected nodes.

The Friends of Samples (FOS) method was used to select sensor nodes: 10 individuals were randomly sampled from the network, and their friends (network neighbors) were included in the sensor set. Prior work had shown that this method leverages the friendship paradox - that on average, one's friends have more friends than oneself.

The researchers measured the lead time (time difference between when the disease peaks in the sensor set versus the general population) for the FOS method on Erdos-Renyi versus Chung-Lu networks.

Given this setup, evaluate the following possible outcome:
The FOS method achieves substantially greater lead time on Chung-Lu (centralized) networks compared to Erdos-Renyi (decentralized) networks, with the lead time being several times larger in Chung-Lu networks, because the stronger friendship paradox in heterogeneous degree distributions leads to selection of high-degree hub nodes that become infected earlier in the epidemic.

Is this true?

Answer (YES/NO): NO